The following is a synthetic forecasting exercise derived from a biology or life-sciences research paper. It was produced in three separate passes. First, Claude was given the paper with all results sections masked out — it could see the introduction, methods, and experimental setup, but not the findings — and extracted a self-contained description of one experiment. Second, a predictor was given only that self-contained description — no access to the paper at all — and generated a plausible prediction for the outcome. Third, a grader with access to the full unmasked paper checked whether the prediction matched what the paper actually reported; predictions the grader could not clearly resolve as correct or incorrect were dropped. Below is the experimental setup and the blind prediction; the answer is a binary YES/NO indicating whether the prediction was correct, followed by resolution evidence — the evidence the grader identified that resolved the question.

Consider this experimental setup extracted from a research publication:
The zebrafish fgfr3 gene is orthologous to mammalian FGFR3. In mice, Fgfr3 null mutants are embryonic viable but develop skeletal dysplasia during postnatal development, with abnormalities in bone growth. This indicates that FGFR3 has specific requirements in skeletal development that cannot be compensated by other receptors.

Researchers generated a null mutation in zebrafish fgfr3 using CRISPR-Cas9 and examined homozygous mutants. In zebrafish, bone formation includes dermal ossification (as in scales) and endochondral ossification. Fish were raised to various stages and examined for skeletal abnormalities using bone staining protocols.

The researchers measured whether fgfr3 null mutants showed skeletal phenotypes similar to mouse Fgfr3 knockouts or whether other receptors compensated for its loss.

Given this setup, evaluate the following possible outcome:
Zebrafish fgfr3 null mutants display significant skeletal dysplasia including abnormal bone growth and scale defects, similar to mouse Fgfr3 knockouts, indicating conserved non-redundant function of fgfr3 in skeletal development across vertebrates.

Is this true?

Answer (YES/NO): NO